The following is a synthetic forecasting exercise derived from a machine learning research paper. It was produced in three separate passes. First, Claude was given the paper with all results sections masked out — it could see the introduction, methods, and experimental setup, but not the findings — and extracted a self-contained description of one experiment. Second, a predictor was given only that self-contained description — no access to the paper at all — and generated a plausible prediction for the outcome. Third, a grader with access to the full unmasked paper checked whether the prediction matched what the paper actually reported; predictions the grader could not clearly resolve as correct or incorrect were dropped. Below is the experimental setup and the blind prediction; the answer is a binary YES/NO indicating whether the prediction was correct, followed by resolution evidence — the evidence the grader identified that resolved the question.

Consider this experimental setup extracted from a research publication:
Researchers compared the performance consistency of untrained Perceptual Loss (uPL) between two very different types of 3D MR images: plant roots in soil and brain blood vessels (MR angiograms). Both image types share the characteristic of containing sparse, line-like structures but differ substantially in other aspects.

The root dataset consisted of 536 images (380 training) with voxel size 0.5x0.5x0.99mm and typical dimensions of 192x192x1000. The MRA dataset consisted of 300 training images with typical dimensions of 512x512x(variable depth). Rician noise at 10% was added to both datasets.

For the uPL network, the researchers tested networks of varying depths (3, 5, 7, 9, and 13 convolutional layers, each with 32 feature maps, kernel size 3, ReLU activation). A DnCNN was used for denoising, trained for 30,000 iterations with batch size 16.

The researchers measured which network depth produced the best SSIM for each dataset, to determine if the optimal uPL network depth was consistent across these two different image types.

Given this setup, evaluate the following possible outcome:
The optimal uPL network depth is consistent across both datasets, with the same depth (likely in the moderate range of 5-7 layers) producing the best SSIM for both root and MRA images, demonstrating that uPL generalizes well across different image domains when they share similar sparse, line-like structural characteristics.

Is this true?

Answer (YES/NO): YES